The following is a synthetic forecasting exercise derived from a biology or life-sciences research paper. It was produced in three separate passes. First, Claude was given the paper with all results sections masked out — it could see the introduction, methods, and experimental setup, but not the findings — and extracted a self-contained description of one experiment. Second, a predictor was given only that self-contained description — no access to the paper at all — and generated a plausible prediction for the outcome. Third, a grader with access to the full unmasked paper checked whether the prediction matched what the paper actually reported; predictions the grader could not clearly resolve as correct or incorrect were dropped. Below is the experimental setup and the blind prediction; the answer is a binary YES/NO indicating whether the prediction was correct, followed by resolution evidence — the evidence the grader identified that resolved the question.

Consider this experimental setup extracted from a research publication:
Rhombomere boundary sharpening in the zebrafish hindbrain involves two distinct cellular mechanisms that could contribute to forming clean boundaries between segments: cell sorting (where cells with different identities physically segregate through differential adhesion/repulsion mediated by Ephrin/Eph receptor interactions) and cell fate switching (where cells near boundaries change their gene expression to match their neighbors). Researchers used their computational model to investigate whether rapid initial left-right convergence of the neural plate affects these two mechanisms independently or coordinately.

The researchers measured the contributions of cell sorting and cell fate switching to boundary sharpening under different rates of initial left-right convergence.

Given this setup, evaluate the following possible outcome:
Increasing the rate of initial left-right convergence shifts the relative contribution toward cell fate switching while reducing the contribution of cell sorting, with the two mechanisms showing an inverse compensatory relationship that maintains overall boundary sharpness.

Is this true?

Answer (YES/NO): NO